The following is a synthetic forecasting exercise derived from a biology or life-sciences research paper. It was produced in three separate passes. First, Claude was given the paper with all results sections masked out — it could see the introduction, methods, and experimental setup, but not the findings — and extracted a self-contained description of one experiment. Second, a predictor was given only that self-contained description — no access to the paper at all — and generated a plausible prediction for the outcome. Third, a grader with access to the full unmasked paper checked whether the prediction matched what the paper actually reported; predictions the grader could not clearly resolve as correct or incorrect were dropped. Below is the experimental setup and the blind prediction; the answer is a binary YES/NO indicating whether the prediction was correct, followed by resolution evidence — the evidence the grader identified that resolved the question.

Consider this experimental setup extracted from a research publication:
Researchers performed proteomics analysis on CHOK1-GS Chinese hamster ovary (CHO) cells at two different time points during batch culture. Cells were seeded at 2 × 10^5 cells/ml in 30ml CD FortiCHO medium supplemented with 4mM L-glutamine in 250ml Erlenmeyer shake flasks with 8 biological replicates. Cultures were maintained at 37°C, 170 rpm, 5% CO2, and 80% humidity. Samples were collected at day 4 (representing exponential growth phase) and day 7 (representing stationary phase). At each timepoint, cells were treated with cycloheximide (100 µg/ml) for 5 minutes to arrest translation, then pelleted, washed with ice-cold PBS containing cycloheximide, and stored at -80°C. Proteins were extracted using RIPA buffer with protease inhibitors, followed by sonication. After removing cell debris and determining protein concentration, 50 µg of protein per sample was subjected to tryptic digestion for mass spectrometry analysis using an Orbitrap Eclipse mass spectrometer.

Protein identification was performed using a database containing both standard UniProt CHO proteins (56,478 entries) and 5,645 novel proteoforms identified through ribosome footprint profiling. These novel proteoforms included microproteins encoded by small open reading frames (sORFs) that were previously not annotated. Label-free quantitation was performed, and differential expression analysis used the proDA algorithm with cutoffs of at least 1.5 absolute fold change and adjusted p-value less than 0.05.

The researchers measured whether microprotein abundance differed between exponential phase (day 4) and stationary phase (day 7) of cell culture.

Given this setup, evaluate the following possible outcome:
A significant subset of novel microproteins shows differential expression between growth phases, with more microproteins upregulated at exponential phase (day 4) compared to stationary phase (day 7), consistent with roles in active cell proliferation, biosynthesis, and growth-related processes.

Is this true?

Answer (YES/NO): NO